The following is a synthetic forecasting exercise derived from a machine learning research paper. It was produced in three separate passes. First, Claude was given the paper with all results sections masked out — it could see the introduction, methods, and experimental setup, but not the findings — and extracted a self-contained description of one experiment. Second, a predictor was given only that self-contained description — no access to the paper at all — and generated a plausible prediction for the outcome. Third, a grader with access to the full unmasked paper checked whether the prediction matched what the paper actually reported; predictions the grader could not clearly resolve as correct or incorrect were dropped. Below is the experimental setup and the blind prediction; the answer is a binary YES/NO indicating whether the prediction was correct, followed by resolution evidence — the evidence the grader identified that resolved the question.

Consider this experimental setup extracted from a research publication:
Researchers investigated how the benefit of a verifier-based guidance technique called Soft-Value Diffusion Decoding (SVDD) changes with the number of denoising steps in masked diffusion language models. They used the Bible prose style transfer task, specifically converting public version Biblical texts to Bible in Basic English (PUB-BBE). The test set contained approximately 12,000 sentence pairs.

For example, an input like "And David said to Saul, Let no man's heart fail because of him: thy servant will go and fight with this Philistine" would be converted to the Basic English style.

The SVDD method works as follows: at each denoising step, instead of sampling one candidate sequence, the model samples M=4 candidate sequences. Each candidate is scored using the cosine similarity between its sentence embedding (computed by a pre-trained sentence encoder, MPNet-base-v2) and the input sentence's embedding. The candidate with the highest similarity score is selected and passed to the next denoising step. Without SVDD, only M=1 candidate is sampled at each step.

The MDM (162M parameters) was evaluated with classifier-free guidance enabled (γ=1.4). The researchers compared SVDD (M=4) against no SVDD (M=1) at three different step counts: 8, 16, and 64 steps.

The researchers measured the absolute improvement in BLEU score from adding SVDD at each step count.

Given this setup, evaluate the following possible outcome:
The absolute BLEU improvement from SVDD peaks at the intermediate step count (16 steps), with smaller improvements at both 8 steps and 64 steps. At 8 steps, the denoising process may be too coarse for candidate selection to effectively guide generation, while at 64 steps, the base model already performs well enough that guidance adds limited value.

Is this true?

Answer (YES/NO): NO